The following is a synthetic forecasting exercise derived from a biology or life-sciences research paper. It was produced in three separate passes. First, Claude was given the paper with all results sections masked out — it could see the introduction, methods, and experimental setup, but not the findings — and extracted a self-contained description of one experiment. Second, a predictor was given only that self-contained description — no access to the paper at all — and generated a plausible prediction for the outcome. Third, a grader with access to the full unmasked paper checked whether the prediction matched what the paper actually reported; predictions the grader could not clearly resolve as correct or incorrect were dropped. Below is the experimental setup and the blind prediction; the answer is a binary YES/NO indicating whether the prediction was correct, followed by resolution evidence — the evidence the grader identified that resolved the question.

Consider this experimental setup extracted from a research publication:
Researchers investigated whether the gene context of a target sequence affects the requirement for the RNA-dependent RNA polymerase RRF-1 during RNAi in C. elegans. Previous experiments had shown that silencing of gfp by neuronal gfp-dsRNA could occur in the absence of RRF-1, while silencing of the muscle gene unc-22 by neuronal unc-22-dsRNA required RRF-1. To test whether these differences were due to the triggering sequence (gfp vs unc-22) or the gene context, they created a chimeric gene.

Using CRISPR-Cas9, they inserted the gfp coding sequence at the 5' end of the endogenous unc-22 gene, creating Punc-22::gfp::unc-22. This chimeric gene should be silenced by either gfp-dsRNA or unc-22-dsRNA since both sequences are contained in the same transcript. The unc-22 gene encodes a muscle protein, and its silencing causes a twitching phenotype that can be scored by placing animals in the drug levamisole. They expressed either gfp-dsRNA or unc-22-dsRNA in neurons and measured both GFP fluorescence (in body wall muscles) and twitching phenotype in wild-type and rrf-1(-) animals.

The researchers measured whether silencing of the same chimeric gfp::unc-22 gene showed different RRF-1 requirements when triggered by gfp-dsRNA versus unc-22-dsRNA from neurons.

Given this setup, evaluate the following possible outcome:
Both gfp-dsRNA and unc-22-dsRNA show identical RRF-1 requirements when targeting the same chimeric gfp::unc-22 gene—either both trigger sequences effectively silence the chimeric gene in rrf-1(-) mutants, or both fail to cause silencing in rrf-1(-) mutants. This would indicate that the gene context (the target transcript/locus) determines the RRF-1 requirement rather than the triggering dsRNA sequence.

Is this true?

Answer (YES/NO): YES